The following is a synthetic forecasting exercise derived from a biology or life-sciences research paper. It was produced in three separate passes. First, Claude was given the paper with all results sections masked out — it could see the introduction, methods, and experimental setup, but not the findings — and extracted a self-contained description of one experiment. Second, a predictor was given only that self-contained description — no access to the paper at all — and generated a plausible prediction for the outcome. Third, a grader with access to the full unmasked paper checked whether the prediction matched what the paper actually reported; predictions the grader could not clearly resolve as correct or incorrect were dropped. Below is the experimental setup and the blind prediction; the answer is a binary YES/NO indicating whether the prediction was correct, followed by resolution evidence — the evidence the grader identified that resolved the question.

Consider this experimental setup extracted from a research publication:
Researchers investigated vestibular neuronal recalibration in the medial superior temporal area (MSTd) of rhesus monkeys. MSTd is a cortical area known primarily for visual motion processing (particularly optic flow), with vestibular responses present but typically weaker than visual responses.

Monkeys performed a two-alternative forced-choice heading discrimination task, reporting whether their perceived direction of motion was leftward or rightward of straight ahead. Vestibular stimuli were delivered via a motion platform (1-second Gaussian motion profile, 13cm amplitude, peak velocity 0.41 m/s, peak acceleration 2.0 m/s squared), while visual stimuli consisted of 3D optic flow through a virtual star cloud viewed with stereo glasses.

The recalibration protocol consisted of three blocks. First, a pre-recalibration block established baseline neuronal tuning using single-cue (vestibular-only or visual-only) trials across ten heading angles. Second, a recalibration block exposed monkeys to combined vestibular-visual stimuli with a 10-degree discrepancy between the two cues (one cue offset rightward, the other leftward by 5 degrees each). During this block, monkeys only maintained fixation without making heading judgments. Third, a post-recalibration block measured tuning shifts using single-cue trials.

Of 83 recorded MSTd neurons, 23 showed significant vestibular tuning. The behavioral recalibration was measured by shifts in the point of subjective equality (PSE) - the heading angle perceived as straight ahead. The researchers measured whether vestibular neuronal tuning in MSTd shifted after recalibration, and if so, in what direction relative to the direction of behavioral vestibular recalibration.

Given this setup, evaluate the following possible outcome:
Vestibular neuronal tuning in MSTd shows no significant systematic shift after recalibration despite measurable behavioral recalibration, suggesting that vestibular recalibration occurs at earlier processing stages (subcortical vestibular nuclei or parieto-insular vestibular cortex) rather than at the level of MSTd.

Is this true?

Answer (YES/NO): NO